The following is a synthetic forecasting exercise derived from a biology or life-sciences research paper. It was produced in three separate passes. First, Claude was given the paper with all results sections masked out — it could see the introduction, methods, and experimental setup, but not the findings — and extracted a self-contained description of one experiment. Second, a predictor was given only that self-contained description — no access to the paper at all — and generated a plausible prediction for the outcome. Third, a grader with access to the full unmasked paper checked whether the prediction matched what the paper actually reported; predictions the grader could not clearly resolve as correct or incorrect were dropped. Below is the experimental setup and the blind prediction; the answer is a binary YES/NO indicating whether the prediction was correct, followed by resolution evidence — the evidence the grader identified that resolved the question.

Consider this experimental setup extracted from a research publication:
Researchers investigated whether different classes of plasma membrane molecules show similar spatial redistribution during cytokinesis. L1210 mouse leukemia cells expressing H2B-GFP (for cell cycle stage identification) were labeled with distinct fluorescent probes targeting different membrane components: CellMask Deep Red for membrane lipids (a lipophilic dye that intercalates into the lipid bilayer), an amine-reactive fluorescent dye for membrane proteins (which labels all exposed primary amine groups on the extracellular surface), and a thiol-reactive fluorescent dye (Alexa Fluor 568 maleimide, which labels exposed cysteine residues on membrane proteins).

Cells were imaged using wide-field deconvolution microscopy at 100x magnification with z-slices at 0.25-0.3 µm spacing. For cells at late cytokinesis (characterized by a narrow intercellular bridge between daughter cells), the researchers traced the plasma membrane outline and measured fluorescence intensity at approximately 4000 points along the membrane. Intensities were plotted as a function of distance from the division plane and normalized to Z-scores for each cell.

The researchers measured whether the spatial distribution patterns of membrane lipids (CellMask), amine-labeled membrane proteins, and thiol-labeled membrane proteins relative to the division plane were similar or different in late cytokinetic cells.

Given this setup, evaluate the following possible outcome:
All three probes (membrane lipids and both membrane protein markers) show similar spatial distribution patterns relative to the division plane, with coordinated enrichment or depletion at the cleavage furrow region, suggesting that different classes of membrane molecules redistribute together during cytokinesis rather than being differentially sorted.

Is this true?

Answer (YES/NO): YES